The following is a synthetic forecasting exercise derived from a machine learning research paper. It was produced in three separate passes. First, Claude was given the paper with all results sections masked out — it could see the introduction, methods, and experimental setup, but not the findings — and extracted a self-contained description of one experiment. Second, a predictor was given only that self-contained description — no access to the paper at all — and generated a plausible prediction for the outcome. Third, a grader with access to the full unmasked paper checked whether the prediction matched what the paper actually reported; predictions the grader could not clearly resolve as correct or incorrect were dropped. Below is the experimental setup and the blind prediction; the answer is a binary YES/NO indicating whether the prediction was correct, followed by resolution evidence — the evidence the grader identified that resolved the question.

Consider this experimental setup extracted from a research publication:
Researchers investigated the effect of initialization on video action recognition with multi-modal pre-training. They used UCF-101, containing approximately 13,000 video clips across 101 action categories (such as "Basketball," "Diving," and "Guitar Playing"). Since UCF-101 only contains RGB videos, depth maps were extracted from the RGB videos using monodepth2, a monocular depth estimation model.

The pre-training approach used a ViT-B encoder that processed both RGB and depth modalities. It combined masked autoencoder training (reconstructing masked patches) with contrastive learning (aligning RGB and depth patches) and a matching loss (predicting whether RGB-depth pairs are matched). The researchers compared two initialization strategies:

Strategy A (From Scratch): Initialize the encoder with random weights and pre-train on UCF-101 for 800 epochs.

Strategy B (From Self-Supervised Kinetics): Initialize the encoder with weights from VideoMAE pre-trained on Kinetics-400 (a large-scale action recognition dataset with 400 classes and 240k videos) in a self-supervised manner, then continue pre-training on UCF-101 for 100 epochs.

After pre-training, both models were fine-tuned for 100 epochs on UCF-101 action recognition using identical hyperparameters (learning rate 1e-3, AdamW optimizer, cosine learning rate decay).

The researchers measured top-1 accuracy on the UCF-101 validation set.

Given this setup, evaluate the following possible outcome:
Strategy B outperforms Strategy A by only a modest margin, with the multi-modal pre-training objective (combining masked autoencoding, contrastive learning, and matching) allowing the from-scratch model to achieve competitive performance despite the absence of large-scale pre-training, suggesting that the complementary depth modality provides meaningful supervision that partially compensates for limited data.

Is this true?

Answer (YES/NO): YES